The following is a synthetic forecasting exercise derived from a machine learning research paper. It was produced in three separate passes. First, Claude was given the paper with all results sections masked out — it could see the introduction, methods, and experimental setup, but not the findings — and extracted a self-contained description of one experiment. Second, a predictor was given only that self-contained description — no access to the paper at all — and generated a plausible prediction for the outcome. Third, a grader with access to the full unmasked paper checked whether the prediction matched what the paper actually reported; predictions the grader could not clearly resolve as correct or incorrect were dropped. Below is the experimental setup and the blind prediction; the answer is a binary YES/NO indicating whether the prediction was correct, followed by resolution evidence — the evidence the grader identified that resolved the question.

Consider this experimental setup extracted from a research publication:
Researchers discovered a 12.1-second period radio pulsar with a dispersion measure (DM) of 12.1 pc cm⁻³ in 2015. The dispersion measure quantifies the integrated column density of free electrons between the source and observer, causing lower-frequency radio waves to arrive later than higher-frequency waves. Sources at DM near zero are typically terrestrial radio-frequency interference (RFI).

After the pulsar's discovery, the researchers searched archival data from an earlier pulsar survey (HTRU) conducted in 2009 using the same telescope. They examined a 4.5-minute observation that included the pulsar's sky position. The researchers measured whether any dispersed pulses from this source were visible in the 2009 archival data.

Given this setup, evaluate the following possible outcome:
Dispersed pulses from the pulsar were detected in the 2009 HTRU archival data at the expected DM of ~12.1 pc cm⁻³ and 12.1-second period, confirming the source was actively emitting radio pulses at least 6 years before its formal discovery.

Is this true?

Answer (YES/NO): YES